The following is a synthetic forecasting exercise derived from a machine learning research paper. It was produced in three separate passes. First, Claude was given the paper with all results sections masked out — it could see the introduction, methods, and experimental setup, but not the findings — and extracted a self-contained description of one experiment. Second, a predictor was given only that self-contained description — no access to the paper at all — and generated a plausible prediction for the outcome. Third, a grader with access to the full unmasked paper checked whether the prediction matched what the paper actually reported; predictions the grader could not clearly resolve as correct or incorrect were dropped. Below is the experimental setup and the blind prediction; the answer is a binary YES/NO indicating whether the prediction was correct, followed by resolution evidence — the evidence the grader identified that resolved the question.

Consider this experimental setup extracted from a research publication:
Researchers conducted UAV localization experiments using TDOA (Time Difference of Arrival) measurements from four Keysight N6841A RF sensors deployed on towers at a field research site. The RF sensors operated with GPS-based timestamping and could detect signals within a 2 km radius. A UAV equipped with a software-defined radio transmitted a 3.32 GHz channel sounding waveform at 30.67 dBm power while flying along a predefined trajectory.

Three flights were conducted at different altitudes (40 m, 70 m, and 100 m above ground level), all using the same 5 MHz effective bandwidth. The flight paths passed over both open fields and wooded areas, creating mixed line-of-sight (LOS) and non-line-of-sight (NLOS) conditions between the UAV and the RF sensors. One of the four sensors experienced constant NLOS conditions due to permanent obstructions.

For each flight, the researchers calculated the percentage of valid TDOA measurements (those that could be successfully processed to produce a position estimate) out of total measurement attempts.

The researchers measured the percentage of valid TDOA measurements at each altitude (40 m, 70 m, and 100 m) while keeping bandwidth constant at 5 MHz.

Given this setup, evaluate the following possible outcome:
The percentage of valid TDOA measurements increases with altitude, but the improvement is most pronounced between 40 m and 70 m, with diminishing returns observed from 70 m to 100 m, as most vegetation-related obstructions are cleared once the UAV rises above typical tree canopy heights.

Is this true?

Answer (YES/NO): NO